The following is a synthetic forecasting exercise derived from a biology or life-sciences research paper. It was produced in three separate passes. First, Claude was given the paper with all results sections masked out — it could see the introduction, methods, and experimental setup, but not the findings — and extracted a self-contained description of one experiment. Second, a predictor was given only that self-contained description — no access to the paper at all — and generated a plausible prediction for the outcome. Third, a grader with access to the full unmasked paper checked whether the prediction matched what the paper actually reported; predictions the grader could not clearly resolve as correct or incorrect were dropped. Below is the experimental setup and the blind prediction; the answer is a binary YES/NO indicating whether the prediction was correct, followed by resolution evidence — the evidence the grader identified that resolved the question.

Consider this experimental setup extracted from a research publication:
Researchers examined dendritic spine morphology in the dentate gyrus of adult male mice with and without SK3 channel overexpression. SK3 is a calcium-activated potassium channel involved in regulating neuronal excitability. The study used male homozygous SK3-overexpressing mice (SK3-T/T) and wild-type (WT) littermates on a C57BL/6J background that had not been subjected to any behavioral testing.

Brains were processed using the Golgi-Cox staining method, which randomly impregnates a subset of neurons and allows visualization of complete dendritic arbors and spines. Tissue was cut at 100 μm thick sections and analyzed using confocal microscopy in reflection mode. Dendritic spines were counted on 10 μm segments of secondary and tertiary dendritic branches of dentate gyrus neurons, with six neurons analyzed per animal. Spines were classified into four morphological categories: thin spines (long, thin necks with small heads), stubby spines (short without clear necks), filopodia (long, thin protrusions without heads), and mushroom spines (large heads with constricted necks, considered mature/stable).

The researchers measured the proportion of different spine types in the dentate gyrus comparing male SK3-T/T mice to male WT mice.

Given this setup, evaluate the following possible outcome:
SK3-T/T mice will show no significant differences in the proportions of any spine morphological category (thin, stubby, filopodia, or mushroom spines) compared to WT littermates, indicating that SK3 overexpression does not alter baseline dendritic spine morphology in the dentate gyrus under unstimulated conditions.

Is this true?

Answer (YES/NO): NO